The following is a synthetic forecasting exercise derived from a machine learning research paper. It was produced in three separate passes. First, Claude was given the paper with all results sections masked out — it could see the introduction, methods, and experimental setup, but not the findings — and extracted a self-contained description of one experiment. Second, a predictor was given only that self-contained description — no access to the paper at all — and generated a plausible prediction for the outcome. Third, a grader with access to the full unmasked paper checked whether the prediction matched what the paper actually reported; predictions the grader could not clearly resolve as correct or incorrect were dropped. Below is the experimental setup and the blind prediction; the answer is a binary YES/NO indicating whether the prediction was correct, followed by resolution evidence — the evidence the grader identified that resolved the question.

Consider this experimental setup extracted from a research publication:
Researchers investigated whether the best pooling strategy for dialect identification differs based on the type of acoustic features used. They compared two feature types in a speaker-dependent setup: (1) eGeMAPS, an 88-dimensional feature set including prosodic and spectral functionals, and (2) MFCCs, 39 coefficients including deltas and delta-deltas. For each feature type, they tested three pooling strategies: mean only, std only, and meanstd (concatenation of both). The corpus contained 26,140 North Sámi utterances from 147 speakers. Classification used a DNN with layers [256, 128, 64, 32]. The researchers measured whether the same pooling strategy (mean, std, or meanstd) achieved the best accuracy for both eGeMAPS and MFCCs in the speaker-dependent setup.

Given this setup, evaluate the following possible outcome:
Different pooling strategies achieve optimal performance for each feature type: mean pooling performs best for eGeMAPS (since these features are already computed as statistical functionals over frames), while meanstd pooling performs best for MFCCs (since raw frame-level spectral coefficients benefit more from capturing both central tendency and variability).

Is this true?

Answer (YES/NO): NO